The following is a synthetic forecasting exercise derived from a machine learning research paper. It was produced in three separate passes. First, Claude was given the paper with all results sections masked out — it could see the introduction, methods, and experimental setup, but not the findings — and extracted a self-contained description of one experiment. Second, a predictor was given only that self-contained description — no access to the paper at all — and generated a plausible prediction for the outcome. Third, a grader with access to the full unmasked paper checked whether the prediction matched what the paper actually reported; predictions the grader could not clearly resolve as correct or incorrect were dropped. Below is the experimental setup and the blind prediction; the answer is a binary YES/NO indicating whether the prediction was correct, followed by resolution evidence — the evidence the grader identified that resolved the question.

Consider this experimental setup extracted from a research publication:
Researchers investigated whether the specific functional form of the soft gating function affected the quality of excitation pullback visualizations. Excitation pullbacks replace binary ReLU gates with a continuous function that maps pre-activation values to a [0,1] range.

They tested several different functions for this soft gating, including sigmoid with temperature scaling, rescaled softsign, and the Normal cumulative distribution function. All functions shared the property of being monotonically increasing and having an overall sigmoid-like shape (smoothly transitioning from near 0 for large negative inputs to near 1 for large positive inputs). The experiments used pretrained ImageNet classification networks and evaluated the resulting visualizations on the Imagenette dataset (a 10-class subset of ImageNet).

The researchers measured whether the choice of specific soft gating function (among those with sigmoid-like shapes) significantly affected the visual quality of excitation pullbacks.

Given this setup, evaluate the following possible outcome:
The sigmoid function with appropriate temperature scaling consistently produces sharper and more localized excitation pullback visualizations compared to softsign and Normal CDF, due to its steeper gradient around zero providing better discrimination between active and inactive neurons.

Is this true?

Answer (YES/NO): NO